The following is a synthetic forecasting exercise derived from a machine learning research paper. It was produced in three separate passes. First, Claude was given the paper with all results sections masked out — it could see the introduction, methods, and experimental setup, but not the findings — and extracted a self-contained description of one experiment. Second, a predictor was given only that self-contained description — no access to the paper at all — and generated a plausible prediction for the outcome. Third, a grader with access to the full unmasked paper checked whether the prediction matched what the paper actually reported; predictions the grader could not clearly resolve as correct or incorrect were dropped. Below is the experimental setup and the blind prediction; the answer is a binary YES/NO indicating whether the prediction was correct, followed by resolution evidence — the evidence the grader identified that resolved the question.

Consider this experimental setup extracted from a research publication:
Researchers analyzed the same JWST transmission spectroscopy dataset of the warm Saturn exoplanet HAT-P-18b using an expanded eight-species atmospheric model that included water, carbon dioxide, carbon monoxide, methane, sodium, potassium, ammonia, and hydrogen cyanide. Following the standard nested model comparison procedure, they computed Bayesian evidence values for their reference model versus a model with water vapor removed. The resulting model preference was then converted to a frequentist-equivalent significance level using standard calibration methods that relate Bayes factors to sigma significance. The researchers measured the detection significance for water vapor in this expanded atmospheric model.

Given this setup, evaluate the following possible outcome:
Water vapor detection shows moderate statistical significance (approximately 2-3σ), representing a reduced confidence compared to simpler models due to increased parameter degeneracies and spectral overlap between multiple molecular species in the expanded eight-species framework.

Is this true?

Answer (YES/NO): NO